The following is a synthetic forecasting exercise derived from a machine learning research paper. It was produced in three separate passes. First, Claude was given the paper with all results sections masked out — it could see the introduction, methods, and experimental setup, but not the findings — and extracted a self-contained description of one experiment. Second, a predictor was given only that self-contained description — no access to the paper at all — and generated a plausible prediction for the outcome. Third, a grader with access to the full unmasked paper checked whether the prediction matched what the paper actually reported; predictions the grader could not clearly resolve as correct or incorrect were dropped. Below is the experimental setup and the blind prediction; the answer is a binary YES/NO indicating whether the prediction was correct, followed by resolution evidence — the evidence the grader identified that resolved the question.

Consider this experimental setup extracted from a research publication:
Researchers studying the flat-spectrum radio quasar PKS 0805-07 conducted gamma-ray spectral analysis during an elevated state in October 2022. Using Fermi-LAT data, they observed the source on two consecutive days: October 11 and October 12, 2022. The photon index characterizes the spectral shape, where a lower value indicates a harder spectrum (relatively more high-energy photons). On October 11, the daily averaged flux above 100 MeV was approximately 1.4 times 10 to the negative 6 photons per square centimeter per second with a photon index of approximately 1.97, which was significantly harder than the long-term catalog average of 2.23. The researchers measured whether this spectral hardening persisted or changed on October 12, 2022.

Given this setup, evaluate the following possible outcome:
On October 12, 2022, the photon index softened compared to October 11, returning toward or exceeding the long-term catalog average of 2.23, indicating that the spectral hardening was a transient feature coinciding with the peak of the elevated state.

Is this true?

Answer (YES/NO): NO